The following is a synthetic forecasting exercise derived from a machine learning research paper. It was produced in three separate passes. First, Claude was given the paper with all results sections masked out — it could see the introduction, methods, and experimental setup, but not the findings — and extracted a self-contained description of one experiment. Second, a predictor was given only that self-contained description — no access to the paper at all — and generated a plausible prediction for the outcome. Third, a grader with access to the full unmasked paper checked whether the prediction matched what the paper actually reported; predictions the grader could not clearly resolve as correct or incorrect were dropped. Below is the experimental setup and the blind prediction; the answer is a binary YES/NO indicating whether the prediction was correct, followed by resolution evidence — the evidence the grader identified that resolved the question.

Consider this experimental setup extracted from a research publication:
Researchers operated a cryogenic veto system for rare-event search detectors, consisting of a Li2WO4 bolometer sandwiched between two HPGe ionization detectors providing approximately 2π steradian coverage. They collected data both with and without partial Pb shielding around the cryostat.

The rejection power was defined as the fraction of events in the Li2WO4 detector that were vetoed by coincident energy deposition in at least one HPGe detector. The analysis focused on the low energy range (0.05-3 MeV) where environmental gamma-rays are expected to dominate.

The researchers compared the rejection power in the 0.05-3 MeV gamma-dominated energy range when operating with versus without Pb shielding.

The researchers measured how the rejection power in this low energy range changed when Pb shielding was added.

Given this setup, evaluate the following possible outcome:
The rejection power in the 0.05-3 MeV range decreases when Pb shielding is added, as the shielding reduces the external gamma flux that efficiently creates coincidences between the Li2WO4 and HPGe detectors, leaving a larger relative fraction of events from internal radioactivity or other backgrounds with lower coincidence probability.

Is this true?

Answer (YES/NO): NO